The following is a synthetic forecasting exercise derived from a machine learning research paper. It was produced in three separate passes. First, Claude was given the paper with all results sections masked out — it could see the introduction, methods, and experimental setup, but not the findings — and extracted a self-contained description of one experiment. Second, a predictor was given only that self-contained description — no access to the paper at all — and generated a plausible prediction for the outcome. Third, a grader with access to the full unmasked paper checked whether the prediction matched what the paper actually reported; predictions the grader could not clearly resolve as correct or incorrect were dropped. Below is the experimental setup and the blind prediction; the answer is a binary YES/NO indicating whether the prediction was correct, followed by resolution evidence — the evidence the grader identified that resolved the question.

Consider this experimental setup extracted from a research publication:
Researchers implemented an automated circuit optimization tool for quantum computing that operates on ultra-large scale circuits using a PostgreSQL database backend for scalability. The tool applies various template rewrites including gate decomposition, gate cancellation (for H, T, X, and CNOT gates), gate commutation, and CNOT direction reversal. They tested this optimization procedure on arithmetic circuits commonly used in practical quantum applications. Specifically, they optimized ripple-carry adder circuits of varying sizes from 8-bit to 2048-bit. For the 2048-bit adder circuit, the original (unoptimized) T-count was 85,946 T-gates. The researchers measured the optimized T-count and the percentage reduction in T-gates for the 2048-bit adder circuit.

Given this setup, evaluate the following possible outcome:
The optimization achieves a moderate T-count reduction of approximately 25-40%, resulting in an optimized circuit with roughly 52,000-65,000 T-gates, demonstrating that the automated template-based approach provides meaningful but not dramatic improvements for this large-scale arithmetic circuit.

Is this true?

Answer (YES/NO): NO